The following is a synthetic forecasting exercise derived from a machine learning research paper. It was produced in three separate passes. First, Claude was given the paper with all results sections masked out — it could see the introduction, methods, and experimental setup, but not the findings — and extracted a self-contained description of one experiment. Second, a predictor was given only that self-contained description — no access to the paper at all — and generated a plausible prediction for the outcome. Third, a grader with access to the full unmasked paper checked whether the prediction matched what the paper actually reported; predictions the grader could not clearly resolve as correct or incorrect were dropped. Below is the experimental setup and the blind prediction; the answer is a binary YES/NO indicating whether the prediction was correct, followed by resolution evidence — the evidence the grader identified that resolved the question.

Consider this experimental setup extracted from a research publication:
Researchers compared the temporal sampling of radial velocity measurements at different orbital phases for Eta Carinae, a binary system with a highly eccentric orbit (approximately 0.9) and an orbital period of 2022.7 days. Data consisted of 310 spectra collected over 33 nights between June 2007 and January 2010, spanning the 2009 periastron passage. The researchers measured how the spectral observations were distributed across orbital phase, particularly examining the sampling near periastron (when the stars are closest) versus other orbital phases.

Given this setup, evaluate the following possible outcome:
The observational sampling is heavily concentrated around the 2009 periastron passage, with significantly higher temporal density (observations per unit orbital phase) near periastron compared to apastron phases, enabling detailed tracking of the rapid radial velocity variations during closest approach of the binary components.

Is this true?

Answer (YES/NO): YES